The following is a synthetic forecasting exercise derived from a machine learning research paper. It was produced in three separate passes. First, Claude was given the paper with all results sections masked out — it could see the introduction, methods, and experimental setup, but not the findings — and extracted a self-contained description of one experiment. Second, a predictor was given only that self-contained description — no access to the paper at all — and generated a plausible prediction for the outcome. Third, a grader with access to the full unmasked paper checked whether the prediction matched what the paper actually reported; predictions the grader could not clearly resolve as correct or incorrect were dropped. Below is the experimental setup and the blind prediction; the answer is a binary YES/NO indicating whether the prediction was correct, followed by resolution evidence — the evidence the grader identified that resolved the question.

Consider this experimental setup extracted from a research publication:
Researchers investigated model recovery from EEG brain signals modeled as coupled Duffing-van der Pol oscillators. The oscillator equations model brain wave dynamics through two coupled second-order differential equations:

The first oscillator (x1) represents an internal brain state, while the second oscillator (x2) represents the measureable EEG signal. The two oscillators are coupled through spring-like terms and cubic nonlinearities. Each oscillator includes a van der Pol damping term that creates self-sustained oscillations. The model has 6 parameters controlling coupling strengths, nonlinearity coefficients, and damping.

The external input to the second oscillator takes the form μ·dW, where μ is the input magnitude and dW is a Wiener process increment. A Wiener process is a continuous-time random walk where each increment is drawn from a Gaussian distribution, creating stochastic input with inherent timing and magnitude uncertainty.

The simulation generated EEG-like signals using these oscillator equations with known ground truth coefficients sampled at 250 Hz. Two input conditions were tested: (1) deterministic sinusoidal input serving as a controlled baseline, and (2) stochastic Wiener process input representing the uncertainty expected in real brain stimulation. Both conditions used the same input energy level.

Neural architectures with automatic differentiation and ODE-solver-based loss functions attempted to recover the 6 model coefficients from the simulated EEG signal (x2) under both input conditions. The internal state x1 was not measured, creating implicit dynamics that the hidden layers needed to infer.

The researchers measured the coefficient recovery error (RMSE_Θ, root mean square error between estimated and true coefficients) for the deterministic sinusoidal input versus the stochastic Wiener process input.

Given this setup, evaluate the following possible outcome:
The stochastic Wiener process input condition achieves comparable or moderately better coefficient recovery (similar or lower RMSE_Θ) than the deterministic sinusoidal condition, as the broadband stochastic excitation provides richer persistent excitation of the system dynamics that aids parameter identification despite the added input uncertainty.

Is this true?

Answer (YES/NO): NO